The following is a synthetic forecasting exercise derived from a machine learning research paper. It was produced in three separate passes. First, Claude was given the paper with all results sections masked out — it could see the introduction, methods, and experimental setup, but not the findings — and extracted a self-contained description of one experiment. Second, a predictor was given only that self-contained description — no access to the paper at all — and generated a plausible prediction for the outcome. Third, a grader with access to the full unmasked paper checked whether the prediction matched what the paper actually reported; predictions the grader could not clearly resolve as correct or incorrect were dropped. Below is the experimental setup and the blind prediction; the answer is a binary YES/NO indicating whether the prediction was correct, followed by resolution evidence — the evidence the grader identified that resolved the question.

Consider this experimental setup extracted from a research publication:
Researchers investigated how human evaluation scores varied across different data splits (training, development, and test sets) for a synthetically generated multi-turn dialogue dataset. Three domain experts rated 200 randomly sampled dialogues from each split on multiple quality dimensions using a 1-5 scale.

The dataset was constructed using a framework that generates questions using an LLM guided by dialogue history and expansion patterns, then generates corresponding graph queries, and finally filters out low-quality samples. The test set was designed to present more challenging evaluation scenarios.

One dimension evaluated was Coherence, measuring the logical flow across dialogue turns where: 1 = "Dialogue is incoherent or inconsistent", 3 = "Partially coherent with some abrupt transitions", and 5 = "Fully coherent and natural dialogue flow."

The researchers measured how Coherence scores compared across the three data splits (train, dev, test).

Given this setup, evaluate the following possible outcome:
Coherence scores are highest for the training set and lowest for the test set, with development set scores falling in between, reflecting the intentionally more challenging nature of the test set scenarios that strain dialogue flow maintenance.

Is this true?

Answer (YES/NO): YES